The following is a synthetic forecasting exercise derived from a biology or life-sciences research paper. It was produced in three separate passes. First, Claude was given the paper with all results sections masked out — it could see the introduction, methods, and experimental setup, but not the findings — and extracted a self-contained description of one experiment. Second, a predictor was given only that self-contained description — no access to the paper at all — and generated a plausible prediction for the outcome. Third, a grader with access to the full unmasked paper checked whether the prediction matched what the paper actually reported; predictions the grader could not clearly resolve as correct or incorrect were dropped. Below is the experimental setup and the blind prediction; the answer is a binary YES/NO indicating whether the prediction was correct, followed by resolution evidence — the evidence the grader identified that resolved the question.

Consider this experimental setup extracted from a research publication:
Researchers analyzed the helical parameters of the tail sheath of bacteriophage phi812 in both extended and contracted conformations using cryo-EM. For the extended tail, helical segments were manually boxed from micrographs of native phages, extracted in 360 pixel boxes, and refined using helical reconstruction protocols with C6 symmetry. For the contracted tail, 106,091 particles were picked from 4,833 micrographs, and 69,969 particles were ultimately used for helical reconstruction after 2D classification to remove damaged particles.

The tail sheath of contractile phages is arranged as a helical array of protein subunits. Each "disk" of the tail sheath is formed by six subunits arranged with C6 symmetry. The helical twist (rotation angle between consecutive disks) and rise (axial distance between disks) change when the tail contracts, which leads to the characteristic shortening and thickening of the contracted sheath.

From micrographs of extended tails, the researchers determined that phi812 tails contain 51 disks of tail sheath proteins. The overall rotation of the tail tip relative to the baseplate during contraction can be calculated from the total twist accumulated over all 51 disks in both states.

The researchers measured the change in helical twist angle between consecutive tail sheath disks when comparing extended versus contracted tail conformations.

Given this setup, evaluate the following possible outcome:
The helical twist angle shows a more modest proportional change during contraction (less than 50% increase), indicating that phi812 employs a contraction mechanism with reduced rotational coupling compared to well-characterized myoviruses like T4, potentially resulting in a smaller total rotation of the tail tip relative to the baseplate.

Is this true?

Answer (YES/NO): YES